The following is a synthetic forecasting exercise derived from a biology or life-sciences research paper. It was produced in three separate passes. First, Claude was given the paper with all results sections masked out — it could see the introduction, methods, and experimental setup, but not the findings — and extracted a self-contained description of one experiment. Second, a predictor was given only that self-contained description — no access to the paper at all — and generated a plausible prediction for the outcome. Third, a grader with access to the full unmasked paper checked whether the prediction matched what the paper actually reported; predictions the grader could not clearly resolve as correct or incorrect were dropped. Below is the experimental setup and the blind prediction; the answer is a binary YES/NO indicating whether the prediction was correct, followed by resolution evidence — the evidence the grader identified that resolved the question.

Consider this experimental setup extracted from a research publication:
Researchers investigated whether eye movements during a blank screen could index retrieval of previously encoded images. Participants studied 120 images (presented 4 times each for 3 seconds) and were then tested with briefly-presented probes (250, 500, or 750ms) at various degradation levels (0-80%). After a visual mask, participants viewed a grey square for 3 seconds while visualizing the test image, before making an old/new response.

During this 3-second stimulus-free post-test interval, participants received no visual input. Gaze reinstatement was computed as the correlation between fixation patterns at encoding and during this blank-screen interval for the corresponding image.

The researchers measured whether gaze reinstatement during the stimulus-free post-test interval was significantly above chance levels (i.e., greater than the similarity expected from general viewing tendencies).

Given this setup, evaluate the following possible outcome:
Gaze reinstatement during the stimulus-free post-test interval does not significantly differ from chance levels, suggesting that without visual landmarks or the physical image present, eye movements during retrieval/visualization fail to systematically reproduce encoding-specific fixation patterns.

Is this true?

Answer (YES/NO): NO